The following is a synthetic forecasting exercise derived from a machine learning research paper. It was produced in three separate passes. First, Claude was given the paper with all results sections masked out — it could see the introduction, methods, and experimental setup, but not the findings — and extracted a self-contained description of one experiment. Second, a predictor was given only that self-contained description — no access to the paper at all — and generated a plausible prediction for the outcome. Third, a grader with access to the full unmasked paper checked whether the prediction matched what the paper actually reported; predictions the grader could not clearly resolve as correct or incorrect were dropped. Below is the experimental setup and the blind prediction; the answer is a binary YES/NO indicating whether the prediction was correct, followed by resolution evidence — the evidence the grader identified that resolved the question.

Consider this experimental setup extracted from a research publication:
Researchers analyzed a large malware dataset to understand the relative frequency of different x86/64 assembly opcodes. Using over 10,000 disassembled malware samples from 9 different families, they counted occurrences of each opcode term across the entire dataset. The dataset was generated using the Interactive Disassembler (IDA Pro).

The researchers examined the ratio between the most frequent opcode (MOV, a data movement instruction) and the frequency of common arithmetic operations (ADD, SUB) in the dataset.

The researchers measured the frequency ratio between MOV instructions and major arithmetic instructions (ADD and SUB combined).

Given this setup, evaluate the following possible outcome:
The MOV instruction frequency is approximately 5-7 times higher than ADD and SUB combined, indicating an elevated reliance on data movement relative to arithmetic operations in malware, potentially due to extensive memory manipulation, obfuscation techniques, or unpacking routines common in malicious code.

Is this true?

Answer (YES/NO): YES